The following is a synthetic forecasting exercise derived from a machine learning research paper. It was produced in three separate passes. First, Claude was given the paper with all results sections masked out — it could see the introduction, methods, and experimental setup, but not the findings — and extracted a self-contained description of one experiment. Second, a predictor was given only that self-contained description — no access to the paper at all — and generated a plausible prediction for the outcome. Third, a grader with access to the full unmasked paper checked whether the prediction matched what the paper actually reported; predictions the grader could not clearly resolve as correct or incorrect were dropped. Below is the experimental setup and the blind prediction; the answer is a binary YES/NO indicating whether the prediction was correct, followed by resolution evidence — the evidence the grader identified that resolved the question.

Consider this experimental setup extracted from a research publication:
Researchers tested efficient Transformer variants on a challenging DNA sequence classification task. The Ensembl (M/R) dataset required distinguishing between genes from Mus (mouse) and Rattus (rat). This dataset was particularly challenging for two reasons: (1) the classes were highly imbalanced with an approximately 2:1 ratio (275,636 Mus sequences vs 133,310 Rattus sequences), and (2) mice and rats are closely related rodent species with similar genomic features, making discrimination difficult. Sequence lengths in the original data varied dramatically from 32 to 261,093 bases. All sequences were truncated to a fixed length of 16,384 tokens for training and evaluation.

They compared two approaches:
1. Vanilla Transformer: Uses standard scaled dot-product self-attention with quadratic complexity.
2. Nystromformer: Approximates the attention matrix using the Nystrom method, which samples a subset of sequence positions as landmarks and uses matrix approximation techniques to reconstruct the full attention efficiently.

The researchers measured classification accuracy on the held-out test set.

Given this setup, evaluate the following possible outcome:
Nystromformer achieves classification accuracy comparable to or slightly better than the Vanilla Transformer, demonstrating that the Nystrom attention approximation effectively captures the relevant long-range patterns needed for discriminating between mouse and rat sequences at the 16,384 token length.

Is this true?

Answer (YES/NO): YES